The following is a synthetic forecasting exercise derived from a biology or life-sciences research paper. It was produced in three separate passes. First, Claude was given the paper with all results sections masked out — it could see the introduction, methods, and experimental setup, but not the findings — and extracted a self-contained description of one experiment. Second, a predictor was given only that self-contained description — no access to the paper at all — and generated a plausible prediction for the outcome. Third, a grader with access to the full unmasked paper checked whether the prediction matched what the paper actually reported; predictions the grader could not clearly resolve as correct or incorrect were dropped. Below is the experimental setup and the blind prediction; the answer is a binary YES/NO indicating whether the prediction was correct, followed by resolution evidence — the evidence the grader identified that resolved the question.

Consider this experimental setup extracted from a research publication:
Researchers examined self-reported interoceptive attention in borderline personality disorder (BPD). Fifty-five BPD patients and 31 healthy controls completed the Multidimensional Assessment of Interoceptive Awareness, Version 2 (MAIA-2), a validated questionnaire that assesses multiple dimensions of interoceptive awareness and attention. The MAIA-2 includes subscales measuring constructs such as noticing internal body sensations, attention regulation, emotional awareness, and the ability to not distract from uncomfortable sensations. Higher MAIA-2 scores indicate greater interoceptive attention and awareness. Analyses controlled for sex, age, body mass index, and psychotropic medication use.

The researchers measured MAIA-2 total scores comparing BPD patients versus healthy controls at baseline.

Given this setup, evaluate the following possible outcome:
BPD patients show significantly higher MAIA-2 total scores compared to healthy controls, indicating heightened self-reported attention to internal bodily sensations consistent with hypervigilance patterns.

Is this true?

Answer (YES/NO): NO